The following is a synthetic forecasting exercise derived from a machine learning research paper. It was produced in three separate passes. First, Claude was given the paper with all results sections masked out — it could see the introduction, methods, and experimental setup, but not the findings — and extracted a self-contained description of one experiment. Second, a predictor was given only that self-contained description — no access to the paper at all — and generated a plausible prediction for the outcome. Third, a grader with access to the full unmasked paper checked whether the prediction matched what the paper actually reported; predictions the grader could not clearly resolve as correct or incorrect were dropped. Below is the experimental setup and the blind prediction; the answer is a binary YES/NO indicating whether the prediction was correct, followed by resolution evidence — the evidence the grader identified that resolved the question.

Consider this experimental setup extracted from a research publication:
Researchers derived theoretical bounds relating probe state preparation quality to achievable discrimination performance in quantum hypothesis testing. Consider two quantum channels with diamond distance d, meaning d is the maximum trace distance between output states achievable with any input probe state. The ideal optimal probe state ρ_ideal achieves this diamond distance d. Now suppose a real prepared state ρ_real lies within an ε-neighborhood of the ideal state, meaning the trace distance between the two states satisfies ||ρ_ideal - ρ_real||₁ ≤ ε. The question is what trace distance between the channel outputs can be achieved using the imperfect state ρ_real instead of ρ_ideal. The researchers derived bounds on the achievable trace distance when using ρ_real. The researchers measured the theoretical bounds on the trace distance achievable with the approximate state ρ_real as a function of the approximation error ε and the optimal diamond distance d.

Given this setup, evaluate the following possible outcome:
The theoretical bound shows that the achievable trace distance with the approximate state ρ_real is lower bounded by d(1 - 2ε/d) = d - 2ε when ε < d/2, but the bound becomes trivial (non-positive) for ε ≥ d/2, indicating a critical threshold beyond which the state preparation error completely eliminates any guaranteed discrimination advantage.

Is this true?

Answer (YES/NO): NO